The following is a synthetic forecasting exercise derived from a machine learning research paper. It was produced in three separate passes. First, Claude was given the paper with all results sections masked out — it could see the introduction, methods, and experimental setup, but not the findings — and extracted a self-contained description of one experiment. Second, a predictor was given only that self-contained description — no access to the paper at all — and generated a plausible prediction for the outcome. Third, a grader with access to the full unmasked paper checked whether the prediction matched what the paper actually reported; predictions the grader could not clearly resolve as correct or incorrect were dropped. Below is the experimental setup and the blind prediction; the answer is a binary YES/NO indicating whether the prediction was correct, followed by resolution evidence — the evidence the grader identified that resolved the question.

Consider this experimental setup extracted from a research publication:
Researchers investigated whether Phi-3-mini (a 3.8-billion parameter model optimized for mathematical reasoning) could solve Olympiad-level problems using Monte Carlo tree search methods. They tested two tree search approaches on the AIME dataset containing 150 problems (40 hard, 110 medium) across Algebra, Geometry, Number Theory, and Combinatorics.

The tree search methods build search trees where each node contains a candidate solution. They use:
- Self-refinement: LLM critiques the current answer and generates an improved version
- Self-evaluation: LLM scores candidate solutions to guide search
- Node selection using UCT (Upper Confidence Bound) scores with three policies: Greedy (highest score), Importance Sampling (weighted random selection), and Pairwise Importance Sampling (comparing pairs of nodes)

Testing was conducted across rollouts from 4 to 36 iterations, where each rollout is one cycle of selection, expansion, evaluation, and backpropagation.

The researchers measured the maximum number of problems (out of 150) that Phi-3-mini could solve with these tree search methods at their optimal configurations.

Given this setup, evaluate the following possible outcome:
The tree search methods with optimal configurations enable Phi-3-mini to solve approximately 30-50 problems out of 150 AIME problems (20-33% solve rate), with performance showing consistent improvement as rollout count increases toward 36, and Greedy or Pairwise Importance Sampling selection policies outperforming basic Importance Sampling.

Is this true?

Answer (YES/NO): NO